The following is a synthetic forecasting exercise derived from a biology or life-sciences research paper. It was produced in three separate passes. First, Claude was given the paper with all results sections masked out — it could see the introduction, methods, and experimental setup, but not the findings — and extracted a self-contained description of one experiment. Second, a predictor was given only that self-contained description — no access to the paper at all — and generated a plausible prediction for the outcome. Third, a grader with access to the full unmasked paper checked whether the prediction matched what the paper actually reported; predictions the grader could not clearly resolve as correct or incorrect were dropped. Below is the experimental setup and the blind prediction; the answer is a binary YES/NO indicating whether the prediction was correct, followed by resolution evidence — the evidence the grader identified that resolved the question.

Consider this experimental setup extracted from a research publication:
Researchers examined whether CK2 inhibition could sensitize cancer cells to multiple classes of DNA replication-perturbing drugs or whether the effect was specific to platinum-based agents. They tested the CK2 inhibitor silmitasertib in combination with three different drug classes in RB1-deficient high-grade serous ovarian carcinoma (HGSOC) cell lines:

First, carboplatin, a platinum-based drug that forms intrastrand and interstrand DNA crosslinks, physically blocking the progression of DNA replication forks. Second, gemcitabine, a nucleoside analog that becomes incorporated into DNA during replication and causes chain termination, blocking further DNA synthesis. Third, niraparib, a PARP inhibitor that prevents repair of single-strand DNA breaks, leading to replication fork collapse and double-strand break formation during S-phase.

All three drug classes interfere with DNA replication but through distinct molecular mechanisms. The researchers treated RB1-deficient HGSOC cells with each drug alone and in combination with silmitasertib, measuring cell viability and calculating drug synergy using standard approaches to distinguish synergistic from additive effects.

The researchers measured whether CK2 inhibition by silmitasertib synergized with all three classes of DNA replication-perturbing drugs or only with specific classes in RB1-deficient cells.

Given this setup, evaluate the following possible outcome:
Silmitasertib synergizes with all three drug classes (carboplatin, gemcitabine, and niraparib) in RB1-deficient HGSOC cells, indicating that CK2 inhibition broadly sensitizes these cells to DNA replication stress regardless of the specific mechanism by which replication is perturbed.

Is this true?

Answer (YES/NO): YES